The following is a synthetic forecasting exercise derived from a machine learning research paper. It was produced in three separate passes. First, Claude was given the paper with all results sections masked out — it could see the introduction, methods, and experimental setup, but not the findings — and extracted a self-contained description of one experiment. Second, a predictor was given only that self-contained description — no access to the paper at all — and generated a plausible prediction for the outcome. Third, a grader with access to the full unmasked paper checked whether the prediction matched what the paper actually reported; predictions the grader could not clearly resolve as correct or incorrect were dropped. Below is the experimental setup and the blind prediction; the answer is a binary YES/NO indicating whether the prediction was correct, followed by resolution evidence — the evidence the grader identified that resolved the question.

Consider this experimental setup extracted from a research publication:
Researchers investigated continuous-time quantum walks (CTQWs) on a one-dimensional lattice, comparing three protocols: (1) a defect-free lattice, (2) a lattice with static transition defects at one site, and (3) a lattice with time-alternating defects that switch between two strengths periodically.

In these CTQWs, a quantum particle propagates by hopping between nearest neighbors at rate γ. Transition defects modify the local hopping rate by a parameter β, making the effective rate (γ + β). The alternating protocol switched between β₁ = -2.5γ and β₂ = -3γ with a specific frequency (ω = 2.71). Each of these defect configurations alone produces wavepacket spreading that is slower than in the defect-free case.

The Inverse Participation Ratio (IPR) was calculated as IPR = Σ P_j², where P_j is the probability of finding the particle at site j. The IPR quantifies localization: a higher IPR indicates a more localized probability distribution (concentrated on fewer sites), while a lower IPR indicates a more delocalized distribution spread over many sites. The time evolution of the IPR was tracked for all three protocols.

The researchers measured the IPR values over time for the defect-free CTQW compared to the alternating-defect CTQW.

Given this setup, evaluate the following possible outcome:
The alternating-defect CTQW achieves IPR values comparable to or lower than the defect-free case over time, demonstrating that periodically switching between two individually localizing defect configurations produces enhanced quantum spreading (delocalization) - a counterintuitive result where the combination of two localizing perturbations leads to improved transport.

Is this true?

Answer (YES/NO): NO